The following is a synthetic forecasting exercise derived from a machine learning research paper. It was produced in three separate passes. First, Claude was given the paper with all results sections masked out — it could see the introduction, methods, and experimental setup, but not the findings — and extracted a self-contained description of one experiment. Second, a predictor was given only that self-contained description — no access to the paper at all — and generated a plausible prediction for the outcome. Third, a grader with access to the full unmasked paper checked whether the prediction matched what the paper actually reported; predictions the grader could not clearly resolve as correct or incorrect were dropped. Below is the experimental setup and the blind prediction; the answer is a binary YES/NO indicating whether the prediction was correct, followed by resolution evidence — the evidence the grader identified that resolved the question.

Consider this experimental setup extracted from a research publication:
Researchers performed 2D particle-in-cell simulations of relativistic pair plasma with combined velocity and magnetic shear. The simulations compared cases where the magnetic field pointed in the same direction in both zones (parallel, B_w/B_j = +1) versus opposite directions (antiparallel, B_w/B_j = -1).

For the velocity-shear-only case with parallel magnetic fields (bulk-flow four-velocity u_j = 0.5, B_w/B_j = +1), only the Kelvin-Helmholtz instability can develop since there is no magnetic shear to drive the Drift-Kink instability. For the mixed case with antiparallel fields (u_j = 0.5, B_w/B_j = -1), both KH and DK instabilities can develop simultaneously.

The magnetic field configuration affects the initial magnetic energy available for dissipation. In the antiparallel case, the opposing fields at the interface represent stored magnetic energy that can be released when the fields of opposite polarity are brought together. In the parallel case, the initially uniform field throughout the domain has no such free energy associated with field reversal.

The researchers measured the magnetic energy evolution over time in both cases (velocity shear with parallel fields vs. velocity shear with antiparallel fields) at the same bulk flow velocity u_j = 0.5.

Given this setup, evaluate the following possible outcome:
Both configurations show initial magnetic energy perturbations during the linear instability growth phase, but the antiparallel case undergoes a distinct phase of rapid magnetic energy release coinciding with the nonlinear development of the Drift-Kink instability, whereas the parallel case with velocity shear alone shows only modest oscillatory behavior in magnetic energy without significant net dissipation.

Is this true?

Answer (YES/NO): YES